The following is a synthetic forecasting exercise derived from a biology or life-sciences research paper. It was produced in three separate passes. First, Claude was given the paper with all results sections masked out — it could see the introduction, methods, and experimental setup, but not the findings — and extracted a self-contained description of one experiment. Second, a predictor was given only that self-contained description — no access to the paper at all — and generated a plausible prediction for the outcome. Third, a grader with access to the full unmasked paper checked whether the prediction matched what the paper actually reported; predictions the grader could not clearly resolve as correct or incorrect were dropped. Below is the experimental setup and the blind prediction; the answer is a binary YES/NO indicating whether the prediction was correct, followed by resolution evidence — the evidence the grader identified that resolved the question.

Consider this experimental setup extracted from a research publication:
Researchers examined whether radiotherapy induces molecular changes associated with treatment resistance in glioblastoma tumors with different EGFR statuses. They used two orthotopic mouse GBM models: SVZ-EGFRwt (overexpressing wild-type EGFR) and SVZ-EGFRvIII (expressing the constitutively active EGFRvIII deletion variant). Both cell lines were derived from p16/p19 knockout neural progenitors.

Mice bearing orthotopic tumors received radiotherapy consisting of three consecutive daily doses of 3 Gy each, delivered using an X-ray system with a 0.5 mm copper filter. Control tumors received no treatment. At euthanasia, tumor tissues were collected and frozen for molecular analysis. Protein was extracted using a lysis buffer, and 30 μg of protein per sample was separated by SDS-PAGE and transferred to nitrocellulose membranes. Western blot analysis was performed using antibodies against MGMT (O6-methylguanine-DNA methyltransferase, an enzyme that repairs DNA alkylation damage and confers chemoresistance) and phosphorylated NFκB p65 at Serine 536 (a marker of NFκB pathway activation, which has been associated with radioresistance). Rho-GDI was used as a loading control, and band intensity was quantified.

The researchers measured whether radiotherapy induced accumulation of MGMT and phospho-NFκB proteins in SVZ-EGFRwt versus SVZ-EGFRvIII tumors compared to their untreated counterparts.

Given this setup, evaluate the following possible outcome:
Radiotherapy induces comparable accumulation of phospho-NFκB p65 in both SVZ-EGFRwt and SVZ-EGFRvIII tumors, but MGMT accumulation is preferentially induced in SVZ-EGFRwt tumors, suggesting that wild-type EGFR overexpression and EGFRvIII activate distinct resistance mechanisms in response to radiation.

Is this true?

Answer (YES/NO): NO